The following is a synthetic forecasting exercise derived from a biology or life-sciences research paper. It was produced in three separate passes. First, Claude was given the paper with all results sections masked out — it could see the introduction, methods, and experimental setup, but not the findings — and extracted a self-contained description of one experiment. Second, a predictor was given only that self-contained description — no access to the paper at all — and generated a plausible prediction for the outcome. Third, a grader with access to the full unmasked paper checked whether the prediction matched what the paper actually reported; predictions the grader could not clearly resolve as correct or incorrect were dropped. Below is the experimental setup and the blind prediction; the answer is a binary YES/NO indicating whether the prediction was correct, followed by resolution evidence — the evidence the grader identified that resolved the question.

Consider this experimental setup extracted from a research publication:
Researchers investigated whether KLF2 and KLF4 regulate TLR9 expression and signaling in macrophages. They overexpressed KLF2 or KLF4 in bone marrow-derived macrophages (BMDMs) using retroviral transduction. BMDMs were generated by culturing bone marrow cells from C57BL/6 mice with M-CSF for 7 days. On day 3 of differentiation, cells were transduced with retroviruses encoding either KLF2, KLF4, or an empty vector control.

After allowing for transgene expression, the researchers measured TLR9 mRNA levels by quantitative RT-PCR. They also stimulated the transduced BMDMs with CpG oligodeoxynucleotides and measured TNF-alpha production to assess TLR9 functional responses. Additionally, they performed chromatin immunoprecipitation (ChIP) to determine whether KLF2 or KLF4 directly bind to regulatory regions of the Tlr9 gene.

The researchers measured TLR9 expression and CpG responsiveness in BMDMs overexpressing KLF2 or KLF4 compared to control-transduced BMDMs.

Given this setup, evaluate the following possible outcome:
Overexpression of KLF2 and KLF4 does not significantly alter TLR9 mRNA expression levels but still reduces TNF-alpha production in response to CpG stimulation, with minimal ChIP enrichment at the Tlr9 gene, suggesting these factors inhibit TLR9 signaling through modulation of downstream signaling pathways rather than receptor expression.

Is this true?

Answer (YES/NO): NO